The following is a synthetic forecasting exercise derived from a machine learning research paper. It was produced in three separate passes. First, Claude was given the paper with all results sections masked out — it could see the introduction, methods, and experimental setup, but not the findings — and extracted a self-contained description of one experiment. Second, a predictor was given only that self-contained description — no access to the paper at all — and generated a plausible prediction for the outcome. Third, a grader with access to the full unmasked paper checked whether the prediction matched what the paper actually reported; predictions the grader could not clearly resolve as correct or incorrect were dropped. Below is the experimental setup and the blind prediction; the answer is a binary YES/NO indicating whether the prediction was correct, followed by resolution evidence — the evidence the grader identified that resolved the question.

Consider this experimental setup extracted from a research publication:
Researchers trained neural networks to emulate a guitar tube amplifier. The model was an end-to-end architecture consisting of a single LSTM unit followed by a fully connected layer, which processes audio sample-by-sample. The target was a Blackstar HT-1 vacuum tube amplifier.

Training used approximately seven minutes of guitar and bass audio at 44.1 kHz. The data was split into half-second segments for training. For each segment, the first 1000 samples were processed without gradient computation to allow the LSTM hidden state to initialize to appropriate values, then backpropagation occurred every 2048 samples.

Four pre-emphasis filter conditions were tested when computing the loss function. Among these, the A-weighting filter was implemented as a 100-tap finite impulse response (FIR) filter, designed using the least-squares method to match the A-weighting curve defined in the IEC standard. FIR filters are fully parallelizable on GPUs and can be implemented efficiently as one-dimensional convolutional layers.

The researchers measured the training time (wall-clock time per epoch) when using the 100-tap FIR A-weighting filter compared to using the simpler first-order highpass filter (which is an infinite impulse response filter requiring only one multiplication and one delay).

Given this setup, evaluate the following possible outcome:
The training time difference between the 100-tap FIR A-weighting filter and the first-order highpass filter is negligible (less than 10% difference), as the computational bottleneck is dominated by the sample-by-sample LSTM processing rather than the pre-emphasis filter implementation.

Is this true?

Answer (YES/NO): YES